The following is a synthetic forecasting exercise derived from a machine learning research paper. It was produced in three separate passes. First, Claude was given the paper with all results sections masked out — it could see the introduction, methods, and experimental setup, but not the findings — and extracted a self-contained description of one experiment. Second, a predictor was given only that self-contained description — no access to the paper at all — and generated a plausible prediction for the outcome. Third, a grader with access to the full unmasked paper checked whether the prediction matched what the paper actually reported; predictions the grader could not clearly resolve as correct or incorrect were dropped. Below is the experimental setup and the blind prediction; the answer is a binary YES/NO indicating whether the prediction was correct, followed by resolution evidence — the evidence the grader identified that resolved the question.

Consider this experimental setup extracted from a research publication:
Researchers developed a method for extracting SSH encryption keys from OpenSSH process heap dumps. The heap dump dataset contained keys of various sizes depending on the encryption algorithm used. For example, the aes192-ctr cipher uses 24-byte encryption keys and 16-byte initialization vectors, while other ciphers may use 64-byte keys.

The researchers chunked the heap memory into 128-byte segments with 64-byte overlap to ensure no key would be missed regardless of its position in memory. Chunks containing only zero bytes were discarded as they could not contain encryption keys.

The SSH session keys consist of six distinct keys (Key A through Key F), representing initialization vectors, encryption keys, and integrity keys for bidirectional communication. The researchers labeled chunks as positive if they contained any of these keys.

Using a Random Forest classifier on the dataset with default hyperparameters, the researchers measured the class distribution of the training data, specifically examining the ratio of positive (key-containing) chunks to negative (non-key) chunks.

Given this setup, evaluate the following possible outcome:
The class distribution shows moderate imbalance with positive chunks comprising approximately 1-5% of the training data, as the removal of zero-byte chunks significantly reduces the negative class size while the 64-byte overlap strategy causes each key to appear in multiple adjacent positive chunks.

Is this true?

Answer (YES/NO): NO